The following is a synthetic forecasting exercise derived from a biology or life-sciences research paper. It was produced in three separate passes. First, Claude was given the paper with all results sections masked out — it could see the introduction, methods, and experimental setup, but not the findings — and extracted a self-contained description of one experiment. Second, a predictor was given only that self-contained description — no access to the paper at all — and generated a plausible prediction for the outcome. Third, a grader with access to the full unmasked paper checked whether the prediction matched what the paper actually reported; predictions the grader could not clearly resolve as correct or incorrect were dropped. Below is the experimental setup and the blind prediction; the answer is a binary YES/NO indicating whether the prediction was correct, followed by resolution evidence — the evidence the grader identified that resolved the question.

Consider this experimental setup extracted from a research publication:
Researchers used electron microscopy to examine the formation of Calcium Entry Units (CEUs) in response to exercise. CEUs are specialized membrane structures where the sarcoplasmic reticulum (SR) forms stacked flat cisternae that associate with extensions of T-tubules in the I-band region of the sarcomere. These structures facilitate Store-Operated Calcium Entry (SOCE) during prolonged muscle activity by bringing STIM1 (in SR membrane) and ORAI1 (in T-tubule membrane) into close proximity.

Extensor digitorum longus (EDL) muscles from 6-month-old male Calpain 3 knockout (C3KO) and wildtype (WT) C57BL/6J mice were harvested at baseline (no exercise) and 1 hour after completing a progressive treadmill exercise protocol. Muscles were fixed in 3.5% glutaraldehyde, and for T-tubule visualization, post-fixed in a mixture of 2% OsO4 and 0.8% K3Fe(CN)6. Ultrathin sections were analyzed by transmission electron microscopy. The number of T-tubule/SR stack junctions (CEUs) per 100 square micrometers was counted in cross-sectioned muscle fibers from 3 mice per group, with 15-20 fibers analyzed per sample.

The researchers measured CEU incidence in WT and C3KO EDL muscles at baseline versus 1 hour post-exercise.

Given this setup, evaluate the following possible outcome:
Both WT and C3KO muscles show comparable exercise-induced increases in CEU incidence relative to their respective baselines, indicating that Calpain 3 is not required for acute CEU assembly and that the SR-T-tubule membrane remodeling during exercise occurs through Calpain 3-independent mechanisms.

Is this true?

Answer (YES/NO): NO